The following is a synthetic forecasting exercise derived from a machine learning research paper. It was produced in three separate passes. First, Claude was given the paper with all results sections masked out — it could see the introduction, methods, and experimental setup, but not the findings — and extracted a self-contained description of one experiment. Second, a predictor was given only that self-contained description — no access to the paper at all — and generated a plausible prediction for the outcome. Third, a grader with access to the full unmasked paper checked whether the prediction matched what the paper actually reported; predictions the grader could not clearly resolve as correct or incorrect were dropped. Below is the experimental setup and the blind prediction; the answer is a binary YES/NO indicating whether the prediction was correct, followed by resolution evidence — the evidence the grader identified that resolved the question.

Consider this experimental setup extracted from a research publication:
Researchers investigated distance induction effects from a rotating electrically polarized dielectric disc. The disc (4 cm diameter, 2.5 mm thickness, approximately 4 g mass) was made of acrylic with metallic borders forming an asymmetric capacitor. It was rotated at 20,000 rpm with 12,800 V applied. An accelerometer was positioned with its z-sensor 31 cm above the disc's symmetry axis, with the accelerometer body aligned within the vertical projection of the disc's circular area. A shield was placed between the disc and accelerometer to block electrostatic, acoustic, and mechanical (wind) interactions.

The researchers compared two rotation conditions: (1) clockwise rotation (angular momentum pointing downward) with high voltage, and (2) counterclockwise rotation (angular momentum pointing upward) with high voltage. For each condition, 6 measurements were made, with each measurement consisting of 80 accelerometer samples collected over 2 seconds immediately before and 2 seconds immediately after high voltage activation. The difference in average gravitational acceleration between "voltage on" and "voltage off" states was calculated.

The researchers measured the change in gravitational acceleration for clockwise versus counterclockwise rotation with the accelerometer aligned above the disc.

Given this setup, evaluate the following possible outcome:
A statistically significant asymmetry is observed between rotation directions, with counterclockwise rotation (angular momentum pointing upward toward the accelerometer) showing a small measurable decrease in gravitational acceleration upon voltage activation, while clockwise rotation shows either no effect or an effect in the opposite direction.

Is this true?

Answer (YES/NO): NO